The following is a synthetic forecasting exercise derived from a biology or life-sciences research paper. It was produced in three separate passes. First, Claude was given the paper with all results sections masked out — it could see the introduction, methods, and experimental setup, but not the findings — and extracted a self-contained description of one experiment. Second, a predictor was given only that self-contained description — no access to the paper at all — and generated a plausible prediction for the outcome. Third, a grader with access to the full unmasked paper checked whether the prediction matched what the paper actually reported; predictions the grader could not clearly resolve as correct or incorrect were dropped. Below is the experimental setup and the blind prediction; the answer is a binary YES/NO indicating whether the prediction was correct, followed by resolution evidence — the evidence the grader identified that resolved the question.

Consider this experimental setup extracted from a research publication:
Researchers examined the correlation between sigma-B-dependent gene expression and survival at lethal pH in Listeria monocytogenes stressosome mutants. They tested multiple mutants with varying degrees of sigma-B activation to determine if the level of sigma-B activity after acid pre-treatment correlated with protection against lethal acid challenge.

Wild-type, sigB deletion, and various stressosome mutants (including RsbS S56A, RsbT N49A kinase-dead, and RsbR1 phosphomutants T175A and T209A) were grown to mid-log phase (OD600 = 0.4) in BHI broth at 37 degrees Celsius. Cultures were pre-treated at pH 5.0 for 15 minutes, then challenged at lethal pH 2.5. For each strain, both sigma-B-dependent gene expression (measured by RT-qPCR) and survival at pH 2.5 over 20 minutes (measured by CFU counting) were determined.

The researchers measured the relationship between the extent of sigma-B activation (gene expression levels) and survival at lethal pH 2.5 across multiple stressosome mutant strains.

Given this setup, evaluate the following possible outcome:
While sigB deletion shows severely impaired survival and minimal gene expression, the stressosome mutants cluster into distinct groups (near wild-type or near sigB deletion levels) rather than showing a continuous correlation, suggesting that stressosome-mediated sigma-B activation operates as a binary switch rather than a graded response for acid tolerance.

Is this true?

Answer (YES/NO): NO